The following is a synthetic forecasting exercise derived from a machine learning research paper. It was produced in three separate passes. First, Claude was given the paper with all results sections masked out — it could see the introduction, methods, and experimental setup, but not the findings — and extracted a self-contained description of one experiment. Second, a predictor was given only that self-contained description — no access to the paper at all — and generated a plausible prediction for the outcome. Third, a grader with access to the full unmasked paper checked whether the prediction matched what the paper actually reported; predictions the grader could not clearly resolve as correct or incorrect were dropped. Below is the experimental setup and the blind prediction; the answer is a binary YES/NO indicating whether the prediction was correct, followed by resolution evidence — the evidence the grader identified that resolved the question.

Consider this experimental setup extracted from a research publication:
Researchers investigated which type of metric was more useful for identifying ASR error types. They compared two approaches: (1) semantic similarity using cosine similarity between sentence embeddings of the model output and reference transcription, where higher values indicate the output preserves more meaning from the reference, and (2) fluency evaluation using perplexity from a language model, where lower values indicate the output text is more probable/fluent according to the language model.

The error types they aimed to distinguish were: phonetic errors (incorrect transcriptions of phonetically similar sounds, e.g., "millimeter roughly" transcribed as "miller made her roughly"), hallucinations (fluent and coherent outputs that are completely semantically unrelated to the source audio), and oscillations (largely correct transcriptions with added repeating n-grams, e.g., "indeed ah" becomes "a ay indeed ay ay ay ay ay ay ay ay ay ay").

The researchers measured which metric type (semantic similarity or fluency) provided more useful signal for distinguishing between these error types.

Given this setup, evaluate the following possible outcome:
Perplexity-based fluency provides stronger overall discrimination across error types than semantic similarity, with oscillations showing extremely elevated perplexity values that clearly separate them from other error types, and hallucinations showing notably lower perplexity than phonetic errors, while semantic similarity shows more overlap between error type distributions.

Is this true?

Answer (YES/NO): NO